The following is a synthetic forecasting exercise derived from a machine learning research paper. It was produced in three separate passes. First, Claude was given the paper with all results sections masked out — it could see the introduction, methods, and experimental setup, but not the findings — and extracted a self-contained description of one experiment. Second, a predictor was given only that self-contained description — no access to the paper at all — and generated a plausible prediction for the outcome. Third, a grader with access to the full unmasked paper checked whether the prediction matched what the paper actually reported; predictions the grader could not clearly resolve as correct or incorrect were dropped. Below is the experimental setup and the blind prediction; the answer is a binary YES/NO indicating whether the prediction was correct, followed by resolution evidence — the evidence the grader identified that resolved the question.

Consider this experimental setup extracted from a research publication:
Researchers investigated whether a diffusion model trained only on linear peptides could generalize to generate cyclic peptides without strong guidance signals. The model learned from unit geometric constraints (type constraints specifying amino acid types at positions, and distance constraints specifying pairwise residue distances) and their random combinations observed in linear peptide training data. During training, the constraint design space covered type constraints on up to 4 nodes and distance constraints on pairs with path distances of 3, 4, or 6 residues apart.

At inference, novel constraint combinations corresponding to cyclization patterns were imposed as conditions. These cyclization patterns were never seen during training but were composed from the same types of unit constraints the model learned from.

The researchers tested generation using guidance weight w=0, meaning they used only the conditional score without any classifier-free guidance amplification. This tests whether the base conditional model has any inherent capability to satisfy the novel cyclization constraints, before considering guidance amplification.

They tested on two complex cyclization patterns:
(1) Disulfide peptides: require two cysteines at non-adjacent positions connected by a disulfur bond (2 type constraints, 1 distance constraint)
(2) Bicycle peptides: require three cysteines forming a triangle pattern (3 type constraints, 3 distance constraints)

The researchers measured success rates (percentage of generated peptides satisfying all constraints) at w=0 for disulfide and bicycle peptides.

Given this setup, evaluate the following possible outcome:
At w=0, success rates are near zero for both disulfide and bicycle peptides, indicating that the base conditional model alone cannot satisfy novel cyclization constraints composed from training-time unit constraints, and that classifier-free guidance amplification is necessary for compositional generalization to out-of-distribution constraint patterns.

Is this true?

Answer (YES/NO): NO